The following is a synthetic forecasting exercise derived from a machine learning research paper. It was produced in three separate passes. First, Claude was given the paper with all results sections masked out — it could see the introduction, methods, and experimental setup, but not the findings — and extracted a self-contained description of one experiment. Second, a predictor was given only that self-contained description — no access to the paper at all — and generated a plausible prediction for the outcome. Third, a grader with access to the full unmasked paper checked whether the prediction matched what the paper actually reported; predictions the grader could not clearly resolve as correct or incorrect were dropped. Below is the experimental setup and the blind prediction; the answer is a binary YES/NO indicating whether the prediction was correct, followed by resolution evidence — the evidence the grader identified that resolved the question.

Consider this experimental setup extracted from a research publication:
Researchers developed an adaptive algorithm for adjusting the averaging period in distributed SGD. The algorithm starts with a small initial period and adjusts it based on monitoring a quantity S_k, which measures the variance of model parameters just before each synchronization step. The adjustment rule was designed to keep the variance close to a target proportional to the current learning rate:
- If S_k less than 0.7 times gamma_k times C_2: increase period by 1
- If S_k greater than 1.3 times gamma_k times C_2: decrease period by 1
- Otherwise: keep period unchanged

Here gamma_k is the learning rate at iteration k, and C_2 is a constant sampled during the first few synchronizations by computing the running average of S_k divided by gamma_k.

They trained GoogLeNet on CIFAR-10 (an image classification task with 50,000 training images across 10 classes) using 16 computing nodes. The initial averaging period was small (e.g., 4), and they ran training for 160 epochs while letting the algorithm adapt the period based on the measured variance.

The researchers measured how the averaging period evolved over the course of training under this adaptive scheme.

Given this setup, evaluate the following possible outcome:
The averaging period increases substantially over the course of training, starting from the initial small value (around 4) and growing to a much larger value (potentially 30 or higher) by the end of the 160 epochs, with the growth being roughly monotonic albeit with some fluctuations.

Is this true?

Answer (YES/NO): YES